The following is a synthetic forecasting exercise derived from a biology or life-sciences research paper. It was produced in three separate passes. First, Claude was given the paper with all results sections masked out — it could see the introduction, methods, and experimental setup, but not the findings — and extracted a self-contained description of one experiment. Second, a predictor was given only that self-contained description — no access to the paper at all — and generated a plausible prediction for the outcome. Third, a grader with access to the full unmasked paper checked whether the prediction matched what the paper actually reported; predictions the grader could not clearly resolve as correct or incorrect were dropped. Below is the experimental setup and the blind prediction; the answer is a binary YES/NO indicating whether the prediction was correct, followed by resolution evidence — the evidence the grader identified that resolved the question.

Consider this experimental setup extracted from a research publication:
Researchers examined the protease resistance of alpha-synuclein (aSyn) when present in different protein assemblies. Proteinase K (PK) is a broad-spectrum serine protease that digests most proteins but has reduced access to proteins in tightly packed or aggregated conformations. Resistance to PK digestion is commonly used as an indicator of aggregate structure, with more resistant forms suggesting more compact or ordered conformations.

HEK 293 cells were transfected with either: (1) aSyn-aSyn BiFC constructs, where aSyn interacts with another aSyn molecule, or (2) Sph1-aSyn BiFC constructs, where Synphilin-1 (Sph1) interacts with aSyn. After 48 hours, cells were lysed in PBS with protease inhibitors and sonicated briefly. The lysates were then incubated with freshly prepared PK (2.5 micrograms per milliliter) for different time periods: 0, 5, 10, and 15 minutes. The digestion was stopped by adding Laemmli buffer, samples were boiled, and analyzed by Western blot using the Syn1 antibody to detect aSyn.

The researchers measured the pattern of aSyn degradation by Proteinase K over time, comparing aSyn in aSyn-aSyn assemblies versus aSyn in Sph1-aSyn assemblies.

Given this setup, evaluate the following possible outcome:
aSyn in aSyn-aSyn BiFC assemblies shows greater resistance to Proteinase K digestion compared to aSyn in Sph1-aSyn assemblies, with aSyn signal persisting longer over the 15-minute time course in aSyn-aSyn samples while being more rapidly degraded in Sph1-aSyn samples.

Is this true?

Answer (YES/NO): YES